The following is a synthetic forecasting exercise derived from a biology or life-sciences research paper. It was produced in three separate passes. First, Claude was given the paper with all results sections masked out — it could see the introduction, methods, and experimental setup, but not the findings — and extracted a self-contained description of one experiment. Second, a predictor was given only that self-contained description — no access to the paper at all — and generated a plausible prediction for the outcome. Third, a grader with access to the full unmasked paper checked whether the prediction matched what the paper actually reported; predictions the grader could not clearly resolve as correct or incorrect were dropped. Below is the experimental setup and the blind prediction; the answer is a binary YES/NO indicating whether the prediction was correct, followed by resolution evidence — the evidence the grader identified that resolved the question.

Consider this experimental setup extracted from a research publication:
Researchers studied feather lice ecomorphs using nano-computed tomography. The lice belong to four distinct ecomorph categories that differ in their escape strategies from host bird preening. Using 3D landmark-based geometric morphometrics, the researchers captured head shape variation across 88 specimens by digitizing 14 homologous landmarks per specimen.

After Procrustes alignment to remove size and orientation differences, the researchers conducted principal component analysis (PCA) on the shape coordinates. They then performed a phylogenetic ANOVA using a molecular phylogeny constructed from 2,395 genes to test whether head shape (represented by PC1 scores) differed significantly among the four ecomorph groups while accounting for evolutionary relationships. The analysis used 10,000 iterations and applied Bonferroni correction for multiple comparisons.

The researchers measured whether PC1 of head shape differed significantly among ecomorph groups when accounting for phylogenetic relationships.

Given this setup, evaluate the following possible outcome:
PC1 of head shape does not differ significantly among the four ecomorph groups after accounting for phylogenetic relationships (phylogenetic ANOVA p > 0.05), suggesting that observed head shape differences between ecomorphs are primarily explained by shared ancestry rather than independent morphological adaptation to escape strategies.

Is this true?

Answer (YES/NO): NO